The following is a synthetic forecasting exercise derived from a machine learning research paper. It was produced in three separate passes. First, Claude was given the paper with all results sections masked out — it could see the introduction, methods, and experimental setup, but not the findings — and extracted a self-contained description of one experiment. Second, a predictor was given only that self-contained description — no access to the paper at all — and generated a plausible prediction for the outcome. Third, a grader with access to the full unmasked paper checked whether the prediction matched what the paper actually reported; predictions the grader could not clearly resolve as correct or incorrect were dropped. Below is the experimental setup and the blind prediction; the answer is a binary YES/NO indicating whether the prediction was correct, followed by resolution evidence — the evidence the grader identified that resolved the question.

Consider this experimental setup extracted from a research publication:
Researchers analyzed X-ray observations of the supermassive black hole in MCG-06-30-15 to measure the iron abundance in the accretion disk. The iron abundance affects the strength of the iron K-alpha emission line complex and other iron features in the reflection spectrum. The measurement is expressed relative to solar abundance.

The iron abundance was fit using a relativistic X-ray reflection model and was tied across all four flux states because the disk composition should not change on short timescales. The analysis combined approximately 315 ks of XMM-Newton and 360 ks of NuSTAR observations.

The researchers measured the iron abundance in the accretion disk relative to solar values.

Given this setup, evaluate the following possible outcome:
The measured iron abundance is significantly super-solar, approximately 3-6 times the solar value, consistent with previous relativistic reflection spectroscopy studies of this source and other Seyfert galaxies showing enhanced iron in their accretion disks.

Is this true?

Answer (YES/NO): YES